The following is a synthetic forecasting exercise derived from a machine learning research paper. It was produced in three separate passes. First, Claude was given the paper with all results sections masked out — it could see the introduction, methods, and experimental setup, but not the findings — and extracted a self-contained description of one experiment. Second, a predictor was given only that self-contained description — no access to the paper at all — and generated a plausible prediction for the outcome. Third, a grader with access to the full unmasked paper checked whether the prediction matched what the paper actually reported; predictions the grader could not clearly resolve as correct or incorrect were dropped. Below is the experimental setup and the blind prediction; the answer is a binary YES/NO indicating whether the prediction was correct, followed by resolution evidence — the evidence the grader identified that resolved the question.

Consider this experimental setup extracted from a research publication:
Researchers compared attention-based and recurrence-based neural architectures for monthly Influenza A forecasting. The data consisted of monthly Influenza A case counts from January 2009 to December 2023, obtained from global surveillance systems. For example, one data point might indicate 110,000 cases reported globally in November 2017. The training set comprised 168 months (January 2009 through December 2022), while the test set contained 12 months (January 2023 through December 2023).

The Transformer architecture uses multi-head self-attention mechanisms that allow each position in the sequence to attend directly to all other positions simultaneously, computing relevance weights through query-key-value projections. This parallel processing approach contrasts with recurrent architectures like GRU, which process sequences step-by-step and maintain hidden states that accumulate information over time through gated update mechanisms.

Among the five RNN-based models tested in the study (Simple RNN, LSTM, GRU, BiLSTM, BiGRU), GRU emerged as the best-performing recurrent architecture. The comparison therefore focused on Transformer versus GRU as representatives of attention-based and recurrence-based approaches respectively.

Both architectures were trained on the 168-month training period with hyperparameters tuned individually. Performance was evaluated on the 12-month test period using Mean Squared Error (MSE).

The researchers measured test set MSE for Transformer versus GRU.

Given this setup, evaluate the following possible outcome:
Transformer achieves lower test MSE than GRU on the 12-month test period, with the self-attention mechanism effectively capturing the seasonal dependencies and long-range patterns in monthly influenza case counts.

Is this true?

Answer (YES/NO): YES